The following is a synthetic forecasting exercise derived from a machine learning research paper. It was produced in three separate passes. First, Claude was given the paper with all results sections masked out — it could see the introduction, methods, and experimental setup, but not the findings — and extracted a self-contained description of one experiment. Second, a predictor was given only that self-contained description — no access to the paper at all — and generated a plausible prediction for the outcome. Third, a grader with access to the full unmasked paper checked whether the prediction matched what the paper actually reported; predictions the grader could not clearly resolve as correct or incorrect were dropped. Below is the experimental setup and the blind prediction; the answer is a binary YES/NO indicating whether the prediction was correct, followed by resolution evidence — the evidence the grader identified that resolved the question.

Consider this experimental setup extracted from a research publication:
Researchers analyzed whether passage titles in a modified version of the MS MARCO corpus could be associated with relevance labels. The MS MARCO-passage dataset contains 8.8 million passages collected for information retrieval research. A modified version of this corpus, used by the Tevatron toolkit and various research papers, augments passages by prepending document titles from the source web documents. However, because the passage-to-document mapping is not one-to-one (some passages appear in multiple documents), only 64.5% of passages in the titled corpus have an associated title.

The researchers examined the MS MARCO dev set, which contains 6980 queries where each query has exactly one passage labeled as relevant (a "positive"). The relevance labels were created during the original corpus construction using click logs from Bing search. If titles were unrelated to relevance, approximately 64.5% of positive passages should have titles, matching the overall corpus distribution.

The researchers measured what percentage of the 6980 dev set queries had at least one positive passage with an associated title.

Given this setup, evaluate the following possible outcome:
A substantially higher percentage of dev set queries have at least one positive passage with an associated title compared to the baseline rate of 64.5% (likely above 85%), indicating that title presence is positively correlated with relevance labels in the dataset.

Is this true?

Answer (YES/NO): NO